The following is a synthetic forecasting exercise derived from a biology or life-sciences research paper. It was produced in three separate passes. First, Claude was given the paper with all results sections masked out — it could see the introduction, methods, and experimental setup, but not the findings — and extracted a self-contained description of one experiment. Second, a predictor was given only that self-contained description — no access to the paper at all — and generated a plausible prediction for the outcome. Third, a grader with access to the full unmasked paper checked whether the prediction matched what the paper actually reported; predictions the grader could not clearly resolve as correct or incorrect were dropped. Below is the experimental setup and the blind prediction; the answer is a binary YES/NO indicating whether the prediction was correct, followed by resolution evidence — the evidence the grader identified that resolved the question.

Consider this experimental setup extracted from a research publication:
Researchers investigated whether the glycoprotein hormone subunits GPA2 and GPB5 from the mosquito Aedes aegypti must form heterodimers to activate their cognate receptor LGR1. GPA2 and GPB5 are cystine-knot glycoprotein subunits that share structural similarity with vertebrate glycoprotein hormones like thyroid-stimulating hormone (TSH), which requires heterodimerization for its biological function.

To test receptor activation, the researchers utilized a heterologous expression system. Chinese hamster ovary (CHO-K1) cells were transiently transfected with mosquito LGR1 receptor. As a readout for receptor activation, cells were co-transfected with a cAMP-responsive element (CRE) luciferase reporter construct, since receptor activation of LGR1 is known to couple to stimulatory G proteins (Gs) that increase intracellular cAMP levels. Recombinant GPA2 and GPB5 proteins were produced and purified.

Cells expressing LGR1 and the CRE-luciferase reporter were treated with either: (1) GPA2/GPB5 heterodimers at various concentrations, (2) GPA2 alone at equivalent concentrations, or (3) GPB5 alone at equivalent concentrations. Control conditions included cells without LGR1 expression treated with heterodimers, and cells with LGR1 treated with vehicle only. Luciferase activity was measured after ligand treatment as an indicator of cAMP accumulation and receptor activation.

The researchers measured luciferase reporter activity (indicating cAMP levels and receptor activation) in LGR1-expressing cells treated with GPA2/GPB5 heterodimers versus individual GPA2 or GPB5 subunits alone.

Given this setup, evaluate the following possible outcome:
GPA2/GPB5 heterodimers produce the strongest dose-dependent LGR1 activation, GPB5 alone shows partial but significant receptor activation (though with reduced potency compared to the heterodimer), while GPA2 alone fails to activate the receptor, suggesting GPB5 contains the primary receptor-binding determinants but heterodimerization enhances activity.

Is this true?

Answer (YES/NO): NO